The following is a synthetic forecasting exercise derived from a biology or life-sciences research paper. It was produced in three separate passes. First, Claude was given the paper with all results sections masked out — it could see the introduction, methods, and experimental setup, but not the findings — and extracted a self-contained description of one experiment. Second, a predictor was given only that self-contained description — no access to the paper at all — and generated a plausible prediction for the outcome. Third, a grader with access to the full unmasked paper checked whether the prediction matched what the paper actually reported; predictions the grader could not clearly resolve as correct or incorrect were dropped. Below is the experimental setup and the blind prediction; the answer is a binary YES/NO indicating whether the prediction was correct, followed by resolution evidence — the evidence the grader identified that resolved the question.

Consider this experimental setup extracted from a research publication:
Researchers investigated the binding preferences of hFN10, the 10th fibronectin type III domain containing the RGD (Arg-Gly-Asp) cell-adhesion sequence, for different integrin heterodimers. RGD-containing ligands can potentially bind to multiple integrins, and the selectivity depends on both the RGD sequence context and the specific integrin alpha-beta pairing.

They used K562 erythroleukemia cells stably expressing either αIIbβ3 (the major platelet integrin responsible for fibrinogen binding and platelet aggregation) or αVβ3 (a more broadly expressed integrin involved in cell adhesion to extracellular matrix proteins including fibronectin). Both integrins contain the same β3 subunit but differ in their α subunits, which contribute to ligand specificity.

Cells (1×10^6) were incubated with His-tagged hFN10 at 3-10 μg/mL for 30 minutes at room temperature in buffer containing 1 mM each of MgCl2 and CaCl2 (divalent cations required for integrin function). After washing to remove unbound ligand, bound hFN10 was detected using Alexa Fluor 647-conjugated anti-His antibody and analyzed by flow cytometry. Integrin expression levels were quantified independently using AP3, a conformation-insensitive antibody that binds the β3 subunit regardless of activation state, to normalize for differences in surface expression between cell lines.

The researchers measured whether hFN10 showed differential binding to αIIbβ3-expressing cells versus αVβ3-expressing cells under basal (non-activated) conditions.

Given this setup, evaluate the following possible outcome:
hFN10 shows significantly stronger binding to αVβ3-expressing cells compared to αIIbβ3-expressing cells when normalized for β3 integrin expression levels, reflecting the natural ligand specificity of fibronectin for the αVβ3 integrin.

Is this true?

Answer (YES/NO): YES